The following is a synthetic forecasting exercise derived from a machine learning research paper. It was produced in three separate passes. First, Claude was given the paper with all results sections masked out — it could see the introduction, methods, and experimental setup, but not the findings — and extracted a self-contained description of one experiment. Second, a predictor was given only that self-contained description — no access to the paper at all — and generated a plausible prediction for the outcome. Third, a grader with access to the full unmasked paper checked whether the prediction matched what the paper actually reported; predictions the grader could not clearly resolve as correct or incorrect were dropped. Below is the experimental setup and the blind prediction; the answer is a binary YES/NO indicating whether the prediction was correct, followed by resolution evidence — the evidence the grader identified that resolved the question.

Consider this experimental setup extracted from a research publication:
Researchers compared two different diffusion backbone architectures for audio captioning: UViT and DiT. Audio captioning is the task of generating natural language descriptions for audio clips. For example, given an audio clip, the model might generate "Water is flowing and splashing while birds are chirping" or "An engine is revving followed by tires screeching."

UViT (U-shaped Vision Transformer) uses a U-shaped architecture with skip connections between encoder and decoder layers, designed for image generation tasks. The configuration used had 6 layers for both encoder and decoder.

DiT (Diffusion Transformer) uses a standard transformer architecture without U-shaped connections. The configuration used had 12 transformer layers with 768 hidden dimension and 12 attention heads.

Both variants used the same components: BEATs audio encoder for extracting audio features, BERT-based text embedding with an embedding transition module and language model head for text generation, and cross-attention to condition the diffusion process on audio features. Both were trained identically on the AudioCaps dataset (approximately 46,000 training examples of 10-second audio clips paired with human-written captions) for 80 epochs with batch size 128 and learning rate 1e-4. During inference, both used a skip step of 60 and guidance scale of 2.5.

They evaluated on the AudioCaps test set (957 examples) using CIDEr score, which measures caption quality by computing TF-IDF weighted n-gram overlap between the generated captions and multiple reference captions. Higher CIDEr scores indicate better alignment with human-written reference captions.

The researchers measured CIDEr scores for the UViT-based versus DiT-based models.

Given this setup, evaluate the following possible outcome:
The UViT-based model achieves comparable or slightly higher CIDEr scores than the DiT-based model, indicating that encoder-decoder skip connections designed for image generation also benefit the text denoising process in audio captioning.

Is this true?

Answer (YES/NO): NO